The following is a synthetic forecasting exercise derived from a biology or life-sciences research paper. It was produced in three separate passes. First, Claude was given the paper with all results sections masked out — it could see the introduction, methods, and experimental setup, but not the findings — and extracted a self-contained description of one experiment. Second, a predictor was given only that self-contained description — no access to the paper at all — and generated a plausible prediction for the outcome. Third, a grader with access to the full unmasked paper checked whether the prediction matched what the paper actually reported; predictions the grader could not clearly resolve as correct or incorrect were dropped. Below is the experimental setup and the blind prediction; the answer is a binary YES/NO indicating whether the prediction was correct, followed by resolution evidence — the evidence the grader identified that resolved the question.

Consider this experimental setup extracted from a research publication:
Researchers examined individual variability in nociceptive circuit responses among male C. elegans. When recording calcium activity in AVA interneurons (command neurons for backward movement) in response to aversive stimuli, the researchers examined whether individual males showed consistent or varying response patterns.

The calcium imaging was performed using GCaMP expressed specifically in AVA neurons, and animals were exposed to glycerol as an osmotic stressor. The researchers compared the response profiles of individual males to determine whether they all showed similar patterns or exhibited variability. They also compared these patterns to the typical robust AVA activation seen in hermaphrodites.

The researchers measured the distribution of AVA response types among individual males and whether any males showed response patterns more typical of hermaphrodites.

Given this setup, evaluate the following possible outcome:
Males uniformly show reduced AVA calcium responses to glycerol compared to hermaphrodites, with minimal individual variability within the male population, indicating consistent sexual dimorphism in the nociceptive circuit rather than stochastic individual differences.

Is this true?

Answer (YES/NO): NO